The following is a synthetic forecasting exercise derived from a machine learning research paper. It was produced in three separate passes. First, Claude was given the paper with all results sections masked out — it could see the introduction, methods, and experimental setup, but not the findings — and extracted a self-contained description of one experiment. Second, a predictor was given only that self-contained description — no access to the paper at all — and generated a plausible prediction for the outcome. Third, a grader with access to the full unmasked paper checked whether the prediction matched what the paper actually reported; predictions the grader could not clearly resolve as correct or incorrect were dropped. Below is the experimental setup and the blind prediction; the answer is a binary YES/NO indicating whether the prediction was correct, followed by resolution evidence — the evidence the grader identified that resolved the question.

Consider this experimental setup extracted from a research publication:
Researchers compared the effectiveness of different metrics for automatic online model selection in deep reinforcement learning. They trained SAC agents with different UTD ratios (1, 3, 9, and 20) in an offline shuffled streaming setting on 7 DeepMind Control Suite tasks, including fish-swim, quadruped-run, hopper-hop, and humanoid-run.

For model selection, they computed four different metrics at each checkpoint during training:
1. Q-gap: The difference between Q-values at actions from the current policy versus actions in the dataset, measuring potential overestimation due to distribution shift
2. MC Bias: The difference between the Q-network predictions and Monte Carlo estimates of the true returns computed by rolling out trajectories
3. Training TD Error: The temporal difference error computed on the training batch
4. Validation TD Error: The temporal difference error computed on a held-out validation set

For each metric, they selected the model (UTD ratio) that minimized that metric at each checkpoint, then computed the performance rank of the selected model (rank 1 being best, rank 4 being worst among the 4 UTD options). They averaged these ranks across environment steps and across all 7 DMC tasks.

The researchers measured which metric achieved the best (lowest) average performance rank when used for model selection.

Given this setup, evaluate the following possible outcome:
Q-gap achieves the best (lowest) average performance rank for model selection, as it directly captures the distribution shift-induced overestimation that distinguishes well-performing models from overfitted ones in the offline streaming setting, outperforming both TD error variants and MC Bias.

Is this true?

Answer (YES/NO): NO